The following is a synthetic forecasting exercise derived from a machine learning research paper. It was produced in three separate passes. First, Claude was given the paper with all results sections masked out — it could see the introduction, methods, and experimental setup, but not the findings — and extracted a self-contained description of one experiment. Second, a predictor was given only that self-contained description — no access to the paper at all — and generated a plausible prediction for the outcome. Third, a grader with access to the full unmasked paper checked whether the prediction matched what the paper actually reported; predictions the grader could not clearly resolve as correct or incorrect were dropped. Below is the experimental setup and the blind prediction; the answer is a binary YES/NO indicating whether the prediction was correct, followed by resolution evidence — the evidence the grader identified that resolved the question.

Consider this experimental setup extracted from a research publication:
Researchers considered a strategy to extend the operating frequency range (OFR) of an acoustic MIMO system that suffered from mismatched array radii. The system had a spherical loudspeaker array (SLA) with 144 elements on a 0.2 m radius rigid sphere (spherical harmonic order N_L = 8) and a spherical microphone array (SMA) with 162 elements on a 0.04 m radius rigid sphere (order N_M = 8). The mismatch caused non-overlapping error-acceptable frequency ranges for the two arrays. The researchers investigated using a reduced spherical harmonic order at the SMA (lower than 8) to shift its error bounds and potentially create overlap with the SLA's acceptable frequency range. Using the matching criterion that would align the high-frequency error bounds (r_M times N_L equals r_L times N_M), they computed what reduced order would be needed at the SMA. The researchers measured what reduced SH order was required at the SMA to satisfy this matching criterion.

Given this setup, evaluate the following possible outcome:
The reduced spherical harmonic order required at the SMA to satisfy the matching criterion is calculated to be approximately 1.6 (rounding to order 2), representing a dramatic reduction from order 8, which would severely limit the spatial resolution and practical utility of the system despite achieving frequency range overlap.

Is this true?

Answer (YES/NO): YES